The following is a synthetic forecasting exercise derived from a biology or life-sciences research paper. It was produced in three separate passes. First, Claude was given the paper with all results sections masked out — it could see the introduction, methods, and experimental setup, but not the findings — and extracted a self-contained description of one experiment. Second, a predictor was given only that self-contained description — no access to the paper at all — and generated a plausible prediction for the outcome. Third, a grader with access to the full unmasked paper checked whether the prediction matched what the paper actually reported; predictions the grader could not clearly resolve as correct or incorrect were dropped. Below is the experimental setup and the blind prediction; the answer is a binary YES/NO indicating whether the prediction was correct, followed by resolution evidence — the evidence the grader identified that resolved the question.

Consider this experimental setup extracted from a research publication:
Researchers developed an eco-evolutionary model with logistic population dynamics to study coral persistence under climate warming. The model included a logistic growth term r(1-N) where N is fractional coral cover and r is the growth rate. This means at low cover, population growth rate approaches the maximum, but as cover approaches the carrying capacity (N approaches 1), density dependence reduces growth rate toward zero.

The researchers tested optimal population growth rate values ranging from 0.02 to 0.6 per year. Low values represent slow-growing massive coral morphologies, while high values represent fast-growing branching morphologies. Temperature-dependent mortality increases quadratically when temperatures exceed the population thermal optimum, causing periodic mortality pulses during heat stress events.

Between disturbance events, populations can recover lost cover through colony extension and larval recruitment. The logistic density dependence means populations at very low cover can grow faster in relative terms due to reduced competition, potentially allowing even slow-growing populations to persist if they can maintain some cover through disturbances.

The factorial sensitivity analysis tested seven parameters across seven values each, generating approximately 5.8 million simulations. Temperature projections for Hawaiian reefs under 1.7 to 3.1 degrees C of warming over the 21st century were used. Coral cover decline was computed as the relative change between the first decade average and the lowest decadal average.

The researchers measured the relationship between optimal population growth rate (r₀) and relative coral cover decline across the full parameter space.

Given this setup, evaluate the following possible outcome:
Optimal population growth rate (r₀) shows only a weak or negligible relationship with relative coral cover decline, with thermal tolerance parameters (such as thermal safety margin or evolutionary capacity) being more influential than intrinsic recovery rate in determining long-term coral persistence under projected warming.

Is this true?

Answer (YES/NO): NO